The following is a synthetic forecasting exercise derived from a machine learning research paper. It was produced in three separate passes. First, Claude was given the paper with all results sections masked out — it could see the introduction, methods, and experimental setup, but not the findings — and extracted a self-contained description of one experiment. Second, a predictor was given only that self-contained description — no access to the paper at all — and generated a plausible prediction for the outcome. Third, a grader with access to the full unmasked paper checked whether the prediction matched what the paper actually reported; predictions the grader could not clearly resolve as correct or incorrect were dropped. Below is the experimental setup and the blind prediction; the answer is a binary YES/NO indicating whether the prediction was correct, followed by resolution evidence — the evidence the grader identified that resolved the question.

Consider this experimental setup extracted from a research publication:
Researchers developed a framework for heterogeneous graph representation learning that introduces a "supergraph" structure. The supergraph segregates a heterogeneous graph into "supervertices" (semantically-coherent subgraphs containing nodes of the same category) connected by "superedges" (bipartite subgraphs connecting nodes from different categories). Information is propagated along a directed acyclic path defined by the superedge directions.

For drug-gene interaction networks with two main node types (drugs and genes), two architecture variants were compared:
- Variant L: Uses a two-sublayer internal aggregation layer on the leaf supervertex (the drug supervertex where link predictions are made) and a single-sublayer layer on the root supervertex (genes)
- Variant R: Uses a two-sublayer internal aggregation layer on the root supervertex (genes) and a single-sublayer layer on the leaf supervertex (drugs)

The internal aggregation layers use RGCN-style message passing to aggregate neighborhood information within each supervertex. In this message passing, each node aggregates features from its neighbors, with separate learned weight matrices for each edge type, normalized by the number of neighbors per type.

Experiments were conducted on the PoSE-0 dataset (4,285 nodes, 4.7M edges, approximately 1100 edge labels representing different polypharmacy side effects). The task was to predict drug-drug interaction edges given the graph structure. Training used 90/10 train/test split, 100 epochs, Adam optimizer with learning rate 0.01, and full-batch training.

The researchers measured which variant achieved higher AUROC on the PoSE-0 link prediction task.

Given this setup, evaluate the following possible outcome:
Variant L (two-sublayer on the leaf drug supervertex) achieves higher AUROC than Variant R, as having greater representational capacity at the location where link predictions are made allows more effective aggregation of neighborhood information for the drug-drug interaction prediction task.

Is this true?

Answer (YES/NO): NO